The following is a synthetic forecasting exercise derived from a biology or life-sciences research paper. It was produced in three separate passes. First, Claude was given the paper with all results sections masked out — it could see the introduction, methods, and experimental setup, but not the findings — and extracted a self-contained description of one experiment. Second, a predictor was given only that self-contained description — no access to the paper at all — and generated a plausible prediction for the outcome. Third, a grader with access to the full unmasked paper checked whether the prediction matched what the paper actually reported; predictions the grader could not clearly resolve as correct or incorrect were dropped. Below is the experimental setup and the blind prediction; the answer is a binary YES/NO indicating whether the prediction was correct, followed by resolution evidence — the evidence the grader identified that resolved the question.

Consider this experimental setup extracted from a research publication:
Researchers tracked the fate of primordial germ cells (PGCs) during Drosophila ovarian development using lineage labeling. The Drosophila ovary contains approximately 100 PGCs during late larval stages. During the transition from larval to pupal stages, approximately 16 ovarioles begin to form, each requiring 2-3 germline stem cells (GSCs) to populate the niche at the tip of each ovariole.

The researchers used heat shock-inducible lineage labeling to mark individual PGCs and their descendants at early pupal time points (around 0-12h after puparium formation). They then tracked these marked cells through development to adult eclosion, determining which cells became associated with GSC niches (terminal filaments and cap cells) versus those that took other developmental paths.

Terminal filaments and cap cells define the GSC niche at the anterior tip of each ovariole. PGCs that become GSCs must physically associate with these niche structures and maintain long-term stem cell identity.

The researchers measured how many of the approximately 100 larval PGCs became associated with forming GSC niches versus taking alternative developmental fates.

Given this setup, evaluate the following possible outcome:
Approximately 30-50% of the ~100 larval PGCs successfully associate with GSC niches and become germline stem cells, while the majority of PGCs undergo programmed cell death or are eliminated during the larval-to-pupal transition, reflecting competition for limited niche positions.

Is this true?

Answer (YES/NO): NO